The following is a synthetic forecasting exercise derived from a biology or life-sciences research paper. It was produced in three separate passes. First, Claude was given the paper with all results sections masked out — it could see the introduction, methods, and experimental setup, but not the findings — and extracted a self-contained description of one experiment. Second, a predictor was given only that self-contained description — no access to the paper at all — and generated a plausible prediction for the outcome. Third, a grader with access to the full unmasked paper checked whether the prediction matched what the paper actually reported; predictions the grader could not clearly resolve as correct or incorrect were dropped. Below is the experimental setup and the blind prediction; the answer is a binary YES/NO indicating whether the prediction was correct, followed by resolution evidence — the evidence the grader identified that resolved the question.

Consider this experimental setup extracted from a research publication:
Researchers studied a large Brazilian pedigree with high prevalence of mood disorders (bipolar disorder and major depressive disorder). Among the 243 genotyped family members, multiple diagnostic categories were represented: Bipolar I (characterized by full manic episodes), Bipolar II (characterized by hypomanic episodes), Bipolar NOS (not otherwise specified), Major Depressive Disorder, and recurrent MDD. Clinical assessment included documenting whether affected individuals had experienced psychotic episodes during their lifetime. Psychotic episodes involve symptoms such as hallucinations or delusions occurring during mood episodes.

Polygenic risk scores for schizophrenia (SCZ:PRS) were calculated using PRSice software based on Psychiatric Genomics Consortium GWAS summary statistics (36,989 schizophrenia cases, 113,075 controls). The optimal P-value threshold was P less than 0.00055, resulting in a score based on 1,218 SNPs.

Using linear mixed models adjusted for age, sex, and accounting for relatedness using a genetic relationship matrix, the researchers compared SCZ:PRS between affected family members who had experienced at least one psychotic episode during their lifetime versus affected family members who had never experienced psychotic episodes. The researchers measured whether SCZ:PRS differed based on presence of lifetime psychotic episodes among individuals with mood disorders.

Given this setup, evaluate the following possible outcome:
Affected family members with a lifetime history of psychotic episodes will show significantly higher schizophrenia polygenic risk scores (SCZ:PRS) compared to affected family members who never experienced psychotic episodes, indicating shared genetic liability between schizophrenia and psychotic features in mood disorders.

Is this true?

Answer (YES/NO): NO